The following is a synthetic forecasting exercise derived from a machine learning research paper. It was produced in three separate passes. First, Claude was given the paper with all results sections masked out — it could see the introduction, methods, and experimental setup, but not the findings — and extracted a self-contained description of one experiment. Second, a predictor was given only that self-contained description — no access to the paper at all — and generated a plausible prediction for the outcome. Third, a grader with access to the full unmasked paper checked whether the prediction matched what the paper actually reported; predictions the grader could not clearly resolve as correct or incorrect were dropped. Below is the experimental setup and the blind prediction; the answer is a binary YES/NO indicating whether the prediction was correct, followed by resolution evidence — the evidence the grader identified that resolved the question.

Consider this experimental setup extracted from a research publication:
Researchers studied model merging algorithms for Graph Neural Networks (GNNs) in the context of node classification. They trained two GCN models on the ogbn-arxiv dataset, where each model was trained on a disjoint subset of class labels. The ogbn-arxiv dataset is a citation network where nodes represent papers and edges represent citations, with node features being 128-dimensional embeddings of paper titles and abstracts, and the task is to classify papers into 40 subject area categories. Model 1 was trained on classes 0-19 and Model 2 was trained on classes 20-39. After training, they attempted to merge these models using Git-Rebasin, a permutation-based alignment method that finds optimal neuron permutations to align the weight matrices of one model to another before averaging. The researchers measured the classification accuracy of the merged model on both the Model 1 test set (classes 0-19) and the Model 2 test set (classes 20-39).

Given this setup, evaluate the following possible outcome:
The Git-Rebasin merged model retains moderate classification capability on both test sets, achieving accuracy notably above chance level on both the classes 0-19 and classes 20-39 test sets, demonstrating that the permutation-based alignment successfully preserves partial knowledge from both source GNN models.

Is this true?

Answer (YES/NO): NO